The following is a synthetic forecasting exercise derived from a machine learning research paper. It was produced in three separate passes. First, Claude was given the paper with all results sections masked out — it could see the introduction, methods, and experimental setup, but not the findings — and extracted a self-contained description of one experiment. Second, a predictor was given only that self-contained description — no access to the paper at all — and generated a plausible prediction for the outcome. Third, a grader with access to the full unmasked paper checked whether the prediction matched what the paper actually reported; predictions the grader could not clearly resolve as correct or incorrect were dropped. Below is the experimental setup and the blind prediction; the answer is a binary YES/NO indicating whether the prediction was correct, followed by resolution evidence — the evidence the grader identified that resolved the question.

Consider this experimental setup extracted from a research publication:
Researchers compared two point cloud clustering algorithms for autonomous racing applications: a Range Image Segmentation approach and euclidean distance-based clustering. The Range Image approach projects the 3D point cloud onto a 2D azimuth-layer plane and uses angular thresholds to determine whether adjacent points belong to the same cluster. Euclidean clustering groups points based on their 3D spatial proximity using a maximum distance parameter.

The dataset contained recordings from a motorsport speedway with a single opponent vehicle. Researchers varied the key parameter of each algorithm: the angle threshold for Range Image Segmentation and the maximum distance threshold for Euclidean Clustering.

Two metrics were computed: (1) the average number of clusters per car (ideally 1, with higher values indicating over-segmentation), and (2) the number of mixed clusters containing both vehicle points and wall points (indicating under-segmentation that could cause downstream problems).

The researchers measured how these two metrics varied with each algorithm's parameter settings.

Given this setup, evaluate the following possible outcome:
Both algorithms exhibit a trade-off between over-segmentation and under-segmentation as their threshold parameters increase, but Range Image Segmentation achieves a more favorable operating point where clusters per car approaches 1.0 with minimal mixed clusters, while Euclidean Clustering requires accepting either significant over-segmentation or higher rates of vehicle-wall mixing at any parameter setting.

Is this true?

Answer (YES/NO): NO